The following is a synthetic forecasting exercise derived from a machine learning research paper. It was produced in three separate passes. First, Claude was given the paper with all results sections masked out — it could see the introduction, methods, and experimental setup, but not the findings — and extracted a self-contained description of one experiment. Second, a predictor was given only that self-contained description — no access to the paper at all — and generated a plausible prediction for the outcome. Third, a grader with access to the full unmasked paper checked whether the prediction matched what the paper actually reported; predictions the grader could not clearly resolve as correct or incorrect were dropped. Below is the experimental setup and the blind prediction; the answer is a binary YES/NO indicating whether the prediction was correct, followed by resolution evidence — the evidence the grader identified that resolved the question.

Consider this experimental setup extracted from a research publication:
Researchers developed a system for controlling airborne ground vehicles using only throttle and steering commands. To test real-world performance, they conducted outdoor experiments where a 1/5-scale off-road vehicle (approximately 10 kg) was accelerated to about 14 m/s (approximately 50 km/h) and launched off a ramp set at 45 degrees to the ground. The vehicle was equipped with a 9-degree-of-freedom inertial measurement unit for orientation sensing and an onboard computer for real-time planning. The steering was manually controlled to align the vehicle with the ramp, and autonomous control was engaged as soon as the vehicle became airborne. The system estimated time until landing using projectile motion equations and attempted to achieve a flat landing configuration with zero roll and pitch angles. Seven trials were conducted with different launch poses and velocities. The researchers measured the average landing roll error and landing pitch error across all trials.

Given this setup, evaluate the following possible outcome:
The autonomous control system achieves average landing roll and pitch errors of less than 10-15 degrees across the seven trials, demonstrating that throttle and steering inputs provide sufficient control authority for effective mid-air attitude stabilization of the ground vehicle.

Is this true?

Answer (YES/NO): YES